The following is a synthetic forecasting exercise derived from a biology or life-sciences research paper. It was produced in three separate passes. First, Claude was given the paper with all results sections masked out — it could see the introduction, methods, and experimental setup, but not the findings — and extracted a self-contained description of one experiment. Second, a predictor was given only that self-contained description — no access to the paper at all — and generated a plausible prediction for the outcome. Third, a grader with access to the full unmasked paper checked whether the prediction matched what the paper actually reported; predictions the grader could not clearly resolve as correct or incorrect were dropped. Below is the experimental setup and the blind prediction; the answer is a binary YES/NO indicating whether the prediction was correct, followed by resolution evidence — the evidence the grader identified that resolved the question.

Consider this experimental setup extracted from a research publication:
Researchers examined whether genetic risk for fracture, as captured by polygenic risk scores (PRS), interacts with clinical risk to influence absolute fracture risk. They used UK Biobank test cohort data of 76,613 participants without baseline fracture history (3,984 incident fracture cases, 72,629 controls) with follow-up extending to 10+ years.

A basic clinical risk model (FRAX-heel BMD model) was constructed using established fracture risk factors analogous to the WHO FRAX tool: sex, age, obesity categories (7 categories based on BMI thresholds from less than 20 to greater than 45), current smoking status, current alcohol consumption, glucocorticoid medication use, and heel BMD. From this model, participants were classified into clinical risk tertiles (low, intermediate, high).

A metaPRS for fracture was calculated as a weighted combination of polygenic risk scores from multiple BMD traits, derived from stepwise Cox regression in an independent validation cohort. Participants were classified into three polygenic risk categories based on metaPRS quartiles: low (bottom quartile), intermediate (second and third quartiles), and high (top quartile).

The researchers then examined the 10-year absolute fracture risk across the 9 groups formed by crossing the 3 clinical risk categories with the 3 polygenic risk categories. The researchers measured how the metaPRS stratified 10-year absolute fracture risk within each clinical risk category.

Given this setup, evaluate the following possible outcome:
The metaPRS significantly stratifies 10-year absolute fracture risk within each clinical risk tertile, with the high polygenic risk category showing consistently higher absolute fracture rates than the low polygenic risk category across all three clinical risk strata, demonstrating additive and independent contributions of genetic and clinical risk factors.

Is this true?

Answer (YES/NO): NO